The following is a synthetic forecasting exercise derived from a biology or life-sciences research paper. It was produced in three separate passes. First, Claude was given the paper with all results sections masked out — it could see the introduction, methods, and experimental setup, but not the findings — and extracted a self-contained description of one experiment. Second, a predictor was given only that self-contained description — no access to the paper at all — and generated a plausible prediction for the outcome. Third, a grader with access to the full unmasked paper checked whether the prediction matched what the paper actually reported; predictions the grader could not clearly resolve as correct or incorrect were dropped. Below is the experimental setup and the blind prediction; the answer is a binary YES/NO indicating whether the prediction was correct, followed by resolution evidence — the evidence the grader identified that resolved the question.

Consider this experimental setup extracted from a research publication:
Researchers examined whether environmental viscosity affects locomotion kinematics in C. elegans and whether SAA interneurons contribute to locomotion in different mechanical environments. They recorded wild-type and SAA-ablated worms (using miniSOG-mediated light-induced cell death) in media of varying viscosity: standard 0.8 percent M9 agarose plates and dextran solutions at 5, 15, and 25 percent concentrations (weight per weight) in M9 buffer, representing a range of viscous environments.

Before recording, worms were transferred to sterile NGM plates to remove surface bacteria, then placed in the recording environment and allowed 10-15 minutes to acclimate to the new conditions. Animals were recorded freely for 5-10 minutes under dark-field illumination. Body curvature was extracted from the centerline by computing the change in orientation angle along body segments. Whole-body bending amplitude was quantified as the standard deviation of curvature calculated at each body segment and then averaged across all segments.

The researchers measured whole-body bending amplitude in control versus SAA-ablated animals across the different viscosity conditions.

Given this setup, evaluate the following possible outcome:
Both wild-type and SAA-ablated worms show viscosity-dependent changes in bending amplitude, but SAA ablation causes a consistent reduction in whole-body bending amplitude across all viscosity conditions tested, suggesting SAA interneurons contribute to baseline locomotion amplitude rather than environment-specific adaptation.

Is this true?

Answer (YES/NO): NO